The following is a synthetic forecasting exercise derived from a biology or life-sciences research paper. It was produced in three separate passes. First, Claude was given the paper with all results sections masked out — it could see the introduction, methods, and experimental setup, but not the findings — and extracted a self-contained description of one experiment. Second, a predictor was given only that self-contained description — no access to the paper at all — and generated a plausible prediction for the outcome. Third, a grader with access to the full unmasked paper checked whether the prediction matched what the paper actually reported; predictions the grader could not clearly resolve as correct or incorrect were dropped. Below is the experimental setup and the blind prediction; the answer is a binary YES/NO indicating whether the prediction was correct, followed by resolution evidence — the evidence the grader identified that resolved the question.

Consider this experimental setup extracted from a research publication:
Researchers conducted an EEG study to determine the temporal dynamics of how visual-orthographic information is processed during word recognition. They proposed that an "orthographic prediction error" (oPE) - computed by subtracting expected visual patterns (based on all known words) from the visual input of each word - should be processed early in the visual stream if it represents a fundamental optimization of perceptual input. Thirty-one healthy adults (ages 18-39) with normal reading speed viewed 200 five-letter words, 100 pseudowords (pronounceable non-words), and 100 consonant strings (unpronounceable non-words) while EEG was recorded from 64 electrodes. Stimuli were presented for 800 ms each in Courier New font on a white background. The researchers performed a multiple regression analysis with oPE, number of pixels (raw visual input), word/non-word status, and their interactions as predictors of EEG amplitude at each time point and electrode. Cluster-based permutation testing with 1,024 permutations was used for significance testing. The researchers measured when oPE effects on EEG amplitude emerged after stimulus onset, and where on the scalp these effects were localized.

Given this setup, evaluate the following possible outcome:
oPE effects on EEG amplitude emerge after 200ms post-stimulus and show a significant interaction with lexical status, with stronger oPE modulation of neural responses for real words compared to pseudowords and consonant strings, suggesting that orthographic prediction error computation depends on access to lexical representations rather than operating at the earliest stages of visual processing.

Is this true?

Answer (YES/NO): NO